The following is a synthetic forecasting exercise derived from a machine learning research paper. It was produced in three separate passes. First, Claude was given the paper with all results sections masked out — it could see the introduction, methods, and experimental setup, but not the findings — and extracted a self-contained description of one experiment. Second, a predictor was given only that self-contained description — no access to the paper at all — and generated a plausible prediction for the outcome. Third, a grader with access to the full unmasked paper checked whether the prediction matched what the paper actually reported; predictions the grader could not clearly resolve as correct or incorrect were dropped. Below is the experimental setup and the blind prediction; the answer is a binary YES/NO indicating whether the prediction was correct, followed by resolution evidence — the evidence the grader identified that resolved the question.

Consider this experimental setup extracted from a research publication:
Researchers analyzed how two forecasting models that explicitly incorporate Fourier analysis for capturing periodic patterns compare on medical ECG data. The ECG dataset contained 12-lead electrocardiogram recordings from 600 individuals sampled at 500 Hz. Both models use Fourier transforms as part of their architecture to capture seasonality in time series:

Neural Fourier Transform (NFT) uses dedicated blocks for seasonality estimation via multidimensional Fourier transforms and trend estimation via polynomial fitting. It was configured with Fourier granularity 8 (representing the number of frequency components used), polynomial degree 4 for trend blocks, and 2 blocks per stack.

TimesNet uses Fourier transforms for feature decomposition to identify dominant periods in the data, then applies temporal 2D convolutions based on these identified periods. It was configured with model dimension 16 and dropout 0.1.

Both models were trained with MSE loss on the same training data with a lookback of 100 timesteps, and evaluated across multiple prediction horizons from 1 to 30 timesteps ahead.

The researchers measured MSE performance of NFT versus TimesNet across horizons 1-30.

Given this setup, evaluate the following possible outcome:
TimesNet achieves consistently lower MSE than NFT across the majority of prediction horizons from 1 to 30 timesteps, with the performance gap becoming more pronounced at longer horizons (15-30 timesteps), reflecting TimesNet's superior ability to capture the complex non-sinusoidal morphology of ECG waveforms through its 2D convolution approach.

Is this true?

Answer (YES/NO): NO